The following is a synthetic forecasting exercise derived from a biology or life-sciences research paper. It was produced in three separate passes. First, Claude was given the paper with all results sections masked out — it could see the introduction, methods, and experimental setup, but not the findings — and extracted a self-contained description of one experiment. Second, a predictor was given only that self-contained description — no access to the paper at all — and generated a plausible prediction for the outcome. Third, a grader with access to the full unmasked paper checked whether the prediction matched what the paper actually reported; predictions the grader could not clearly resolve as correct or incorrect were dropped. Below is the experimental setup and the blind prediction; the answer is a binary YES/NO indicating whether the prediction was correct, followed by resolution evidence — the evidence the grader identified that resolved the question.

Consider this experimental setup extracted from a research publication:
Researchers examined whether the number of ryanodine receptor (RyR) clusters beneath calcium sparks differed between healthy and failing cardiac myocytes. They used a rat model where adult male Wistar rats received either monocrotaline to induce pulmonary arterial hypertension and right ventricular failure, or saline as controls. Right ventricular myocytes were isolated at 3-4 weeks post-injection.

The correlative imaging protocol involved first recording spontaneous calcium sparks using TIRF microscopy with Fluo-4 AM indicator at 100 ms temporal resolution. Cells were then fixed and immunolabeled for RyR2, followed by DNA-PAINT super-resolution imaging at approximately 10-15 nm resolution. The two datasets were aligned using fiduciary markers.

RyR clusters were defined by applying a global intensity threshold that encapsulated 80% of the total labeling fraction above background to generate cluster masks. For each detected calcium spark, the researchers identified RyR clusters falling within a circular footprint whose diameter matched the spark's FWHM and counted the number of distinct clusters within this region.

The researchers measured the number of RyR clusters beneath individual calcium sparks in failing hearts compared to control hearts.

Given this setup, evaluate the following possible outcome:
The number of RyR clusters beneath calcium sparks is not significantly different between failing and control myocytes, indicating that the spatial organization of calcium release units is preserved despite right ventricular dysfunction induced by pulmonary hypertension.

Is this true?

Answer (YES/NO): NO